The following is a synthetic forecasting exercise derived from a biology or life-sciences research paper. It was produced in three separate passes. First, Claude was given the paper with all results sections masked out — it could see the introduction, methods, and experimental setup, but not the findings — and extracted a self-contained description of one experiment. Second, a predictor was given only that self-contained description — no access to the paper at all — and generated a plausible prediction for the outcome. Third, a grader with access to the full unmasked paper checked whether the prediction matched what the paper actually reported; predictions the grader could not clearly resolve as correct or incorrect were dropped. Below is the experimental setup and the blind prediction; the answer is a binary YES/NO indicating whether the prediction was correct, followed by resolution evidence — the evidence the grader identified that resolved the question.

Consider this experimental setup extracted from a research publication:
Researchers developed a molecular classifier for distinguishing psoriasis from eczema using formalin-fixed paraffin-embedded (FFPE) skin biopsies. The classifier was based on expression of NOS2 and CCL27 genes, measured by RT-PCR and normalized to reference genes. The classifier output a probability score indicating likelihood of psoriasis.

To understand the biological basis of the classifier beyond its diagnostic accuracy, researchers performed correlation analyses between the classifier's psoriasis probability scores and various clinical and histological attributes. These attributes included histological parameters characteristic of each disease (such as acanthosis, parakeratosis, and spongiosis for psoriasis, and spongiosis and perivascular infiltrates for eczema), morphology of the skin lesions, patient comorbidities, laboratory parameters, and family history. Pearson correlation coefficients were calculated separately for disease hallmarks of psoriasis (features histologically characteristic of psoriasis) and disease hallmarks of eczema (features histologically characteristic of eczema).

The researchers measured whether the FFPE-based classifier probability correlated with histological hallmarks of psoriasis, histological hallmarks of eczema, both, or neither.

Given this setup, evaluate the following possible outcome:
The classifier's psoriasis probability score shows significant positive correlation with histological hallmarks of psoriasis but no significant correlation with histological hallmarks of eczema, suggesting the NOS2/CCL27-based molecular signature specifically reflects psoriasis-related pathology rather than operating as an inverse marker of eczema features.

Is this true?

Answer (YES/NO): YES